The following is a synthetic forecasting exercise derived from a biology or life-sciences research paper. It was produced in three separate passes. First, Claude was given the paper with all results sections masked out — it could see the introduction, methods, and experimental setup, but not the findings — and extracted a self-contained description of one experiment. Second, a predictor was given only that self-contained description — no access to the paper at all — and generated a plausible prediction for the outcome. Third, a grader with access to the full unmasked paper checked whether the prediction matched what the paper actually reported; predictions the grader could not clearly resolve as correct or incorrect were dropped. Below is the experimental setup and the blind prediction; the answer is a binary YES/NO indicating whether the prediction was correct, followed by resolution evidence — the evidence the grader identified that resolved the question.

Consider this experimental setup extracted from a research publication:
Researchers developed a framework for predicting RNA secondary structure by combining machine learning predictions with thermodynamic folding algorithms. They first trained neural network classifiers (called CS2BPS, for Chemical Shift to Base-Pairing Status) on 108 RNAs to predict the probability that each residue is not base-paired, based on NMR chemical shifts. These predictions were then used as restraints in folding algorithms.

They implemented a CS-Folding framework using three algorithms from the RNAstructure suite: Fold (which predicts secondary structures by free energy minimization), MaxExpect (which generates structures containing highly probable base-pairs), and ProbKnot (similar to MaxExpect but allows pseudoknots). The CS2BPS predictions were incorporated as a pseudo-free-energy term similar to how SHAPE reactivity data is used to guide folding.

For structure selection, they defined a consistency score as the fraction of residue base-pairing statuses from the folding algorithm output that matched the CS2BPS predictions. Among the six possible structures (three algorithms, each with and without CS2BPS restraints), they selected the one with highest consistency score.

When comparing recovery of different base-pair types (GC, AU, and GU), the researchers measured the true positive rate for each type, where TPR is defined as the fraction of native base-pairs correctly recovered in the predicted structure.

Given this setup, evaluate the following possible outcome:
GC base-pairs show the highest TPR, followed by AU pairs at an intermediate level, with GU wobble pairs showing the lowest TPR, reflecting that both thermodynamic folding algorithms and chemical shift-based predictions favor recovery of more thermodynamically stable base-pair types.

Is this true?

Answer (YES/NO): NO